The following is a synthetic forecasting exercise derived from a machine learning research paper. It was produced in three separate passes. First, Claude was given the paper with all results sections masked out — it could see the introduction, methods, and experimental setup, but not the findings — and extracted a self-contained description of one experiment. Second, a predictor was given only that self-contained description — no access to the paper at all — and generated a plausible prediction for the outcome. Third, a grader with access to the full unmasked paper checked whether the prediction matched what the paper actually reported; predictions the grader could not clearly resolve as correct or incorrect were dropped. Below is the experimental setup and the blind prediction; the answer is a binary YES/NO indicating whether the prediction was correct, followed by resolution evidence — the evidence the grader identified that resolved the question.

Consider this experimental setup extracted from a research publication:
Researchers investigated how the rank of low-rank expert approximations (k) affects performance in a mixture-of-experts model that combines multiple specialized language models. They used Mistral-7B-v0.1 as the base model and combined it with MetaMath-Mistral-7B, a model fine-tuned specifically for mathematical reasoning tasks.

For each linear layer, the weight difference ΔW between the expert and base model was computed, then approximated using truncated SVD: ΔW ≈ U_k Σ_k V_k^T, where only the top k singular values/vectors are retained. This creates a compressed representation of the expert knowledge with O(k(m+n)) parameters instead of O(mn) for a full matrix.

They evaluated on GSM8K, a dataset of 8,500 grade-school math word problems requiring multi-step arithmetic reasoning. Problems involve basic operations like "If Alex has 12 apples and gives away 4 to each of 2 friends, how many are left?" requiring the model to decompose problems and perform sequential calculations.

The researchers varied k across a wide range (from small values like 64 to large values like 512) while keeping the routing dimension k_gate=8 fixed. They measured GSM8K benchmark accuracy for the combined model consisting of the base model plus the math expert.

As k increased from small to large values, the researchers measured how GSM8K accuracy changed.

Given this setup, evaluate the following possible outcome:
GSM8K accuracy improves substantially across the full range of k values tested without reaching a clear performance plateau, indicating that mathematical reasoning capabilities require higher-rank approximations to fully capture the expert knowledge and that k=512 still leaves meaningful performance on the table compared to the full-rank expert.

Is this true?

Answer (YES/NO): NO